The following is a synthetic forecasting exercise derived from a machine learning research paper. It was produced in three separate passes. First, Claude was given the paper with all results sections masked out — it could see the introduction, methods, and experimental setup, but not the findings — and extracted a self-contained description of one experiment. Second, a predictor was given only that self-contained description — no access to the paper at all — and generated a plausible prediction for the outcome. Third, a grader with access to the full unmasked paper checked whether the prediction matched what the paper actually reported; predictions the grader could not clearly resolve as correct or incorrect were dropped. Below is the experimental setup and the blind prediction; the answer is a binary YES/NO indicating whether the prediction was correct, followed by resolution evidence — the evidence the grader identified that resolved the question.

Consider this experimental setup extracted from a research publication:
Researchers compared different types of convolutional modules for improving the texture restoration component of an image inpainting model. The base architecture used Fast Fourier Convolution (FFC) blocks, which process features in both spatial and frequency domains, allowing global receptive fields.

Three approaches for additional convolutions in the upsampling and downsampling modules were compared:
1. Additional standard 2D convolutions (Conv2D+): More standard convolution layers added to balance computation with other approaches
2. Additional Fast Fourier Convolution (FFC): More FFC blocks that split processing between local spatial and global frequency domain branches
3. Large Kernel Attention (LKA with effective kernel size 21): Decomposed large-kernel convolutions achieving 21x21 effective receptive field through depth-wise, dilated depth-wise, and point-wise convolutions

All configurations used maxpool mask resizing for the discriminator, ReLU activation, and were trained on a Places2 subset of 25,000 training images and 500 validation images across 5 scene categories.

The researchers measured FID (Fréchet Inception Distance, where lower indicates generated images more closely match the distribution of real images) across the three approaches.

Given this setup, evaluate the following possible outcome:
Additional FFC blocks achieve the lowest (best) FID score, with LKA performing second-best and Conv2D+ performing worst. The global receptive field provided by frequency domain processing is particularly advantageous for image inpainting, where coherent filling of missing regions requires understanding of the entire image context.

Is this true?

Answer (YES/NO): NO